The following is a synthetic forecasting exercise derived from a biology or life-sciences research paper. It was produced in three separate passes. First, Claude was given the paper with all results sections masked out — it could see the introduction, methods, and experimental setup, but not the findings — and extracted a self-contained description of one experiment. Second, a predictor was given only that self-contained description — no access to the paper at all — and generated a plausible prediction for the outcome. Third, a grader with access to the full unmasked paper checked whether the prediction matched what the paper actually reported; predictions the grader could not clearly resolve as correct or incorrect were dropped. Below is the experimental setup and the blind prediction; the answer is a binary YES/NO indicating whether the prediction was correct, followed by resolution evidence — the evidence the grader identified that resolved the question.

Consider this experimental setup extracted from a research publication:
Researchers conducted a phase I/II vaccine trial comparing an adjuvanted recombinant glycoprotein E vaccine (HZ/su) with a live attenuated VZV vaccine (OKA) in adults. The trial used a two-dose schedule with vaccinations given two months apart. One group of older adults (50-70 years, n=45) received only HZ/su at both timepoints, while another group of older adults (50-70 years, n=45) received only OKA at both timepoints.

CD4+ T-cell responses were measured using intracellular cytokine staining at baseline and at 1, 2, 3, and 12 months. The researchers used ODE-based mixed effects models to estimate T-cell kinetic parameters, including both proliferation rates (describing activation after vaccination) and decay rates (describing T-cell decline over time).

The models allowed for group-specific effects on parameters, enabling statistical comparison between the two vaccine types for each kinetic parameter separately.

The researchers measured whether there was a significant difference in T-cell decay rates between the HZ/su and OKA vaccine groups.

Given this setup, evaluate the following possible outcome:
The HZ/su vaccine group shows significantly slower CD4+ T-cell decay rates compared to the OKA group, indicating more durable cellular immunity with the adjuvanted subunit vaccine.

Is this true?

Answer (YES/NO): NO